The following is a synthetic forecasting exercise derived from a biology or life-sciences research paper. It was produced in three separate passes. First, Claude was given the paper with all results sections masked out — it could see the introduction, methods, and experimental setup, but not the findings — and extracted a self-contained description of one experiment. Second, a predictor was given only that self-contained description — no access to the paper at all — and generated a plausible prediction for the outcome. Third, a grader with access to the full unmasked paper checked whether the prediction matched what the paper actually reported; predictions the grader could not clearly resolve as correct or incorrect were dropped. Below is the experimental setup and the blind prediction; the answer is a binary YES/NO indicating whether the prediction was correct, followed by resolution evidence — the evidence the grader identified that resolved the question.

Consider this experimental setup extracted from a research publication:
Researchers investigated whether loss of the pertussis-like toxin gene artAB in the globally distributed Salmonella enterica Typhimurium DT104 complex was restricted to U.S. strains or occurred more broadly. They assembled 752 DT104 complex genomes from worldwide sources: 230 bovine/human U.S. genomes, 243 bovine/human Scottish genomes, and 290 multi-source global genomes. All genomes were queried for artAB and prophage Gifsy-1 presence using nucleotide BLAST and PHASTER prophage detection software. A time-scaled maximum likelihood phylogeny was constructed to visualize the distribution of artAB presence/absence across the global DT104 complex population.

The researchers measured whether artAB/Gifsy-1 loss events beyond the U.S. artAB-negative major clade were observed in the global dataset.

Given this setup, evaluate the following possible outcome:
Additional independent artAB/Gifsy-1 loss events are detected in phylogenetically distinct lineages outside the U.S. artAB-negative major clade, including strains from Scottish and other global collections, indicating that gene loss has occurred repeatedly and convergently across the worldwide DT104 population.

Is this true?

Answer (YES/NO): YES